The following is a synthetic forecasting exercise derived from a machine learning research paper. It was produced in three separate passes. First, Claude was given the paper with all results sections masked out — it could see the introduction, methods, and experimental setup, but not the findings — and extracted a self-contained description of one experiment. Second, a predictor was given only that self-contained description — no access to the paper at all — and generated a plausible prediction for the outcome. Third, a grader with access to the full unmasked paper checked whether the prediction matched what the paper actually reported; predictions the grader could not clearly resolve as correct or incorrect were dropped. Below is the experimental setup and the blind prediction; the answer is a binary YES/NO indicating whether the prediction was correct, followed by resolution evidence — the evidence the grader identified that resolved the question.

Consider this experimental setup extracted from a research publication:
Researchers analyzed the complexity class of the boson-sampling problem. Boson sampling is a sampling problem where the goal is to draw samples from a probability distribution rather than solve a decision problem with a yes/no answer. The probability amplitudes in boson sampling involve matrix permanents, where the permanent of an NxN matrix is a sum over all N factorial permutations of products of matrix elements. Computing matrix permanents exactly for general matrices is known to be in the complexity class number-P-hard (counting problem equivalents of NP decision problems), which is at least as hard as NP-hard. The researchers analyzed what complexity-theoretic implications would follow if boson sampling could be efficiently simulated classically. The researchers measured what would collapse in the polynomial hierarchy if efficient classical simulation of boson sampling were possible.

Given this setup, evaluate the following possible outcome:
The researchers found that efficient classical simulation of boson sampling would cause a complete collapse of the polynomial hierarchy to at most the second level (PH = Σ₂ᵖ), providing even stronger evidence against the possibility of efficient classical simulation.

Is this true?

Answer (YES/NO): NO